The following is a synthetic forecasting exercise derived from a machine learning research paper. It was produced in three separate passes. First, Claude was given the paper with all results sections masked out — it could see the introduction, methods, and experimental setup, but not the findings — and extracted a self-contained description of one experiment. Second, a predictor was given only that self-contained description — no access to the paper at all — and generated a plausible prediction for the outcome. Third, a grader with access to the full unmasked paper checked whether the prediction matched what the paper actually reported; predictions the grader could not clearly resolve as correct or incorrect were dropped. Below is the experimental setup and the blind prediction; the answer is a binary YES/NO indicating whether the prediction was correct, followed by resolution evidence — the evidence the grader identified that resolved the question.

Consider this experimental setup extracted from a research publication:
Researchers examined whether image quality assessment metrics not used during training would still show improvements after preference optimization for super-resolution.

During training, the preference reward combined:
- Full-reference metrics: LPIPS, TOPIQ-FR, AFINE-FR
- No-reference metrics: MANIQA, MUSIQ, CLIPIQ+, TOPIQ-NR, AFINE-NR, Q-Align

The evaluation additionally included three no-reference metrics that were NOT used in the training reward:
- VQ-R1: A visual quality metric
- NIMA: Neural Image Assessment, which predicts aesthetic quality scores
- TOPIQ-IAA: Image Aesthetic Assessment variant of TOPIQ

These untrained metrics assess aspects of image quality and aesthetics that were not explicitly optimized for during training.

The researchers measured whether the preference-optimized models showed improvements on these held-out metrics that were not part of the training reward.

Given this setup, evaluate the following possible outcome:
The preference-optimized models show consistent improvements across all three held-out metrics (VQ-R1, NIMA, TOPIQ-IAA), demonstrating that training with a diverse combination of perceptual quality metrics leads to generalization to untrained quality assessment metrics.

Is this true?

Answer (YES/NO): YES